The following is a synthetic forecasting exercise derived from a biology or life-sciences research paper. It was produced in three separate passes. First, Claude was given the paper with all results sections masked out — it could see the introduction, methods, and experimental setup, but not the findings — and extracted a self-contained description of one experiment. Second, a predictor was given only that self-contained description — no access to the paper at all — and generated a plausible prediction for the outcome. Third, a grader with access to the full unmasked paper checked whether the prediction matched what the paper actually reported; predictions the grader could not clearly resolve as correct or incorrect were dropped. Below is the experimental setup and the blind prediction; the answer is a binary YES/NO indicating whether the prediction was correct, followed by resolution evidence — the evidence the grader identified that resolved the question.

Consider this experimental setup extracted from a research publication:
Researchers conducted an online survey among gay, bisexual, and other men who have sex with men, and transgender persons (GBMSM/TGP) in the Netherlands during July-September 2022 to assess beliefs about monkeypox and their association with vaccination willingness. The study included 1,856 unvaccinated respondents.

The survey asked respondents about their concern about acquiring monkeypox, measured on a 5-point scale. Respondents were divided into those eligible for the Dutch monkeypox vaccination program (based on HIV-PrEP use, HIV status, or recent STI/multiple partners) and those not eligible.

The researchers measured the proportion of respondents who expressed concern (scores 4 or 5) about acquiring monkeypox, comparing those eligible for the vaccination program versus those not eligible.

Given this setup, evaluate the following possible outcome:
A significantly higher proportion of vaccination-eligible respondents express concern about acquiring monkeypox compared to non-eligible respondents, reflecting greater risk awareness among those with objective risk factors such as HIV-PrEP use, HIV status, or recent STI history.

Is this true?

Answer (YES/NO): YES